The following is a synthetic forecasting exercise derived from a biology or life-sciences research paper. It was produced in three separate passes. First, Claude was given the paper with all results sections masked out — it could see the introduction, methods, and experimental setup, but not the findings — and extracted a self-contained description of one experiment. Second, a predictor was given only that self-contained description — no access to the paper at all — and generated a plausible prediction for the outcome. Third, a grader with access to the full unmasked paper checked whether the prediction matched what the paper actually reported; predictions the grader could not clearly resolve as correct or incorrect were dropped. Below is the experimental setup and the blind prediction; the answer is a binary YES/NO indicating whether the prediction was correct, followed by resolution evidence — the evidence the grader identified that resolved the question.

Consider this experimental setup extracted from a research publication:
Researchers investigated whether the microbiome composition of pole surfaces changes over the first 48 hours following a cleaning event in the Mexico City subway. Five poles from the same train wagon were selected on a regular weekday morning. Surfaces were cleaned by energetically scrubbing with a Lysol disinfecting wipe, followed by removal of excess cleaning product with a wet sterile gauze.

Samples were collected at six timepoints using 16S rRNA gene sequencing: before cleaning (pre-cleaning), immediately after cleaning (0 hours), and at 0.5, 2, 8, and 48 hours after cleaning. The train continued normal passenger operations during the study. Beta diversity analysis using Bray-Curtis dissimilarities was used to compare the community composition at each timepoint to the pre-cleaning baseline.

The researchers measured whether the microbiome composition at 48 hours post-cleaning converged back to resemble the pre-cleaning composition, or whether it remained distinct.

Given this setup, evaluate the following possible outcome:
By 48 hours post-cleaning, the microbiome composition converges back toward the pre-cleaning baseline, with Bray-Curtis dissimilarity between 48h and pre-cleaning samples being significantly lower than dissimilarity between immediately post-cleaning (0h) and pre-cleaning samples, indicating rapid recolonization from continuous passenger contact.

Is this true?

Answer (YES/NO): NO